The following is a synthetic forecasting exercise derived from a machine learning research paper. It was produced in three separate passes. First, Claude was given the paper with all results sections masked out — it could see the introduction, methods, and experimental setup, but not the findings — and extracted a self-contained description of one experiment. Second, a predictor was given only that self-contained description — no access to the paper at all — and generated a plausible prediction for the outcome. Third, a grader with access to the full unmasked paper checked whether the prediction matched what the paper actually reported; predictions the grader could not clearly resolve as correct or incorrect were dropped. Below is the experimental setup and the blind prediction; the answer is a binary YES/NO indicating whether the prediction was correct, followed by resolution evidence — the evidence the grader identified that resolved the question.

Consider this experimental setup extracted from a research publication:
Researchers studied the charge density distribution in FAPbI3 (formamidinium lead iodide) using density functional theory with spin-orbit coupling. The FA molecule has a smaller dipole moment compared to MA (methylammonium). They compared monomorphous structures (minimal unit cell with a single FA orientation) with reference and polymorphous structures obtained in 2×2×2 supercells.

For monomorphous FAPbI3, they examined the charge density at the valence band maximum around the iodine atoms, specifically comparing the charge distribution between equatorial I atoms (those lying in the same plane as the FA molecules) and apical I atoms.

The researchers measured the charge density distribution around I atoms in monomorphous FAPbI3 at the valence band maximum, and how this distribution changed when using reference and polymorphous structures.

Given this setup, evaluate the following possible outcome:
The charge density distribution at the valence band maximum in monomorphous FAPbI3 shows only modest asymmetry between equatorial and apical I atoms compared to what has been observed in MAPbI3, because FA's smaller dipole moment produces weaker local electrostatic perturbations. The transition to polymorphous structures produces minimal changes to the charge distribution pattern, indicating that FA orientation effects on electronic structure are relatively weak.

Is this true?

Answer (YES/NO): NO